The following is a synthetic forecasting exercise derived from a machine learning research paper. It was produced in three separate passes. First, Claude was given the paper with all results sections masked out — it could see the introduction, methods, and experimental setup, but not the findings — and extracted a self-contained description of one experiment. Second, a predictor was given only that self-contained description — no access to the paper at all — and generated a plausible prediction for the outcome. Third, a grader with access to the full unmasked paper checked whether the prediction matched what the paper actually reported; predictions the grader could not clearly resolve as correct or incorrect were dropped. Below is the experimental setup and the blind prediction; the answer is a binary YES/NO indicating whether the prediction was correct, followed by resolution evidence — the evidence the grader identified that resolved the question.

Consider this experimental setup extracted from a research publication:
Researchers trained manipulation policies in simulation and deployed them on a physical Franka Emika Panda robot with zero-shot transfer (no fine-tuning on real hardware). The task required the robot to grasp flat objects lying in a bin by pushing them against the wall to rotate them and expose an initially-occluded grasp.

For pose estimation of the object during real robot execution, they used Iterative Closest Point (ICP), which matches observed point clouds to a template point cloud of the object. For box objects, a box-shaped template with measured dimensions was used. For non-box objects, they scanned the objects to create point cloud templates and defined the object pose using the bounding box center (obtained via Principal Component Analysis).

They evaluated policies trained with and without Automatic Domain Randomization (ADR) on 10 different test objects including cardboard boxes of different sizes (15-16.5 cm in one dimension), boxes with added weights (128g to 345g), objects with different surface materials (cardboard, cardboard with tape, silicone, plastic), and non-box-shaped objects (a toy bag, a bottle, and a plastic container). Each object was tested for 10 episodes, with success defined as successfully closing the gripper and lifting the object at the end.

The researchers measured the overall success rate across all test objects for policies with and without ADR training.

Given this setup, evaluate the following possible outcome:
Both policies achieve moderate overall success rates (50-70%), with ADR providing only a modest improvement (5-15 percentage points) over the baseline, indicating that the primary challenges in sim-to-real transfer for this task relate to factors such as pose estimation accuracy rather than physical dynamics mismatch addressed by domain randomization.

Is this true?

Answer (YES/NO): NO